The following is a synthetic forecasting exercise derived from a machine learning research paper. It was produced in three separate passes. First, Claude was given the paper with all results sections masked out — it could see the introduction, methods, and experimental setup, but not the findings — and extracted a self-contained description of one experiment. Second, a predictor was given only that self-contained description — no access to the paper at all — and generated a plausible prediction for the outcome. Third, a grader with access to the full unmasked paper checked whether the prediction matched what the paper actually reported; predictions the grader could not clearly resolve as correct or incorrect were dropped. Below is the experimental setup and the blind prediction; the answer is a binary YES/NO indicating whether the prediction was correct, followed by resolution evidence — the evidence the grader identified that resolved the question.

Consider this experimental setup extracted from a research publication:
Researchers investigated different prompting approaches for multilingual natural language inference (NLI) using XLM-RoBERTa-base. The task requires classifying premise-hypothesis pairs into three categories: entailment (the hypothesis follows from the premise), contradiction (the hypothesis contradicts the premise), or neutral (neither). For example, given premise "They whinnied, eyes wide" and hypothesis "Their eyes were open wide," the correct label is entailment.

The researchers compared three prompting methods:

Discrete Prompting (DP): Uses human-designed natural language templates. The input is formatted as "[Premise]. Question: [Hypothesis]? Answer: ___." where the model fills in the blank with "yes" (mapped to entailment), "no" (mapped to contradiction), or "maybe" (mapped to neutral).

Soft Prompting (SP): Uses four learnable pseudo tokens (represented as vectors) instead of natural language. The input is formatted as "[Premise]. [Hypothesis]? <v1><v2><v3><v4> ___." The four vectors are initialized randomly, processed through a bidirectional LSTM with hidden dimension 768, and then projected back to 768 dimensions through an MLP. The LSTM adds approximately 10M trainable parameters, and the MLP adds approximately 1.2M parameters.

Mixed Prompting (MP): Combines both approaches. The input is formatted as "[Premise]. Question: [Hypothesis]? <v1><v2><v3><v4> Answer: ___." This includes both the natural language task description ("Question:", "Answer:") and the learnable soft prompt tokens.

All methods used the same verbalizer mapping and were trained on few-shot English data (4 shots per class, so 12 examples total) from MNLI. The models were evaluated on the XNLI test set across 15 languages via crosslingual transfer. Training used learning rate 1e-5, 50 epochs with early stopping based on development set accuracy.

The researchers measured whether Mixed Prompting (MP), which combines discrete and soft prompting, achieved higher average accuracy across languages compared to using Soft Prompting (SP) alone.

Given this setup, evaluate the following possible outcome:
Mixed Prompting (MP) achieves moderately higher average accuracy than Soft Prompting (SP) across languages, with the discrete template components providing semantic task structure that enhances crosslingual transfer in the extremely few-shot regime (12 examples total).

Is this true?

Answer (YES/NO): NO